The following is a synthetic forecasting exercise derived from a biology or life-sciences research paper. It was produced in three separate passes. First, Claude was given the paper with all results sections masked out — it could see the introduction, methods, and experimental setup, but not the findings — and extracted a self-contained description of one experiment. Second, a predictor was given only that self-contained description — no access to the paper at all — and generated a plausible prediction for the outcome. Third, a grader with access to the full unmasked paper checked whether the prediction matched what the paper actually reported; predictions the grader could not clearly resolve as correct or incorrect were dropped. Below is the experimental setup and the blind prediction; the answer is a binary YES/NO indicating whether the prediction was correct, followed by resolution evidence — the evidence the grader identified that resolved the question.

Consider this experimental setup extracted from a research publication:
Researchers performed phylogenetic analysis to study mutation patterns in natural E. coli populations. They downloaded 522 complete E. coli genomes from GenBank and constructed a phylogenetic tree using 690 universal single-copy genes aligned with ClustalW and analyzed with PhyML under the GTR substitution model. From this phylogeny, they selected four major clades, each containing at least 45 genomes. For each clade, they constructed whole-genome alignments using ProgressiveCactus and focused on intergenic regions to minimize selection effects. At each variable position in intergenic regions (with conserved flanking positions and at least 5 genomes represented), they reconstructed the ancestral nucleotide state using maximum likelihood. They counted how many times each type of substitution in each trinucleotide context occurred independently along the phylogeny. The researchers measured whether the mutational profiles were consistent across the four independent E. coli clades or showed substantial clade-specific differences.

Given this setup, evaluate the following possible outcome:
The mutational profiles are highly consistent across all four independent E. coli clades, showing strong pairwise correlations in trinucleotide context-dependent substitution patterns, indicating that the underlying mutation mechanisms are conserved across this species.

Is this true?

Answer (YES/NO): YES